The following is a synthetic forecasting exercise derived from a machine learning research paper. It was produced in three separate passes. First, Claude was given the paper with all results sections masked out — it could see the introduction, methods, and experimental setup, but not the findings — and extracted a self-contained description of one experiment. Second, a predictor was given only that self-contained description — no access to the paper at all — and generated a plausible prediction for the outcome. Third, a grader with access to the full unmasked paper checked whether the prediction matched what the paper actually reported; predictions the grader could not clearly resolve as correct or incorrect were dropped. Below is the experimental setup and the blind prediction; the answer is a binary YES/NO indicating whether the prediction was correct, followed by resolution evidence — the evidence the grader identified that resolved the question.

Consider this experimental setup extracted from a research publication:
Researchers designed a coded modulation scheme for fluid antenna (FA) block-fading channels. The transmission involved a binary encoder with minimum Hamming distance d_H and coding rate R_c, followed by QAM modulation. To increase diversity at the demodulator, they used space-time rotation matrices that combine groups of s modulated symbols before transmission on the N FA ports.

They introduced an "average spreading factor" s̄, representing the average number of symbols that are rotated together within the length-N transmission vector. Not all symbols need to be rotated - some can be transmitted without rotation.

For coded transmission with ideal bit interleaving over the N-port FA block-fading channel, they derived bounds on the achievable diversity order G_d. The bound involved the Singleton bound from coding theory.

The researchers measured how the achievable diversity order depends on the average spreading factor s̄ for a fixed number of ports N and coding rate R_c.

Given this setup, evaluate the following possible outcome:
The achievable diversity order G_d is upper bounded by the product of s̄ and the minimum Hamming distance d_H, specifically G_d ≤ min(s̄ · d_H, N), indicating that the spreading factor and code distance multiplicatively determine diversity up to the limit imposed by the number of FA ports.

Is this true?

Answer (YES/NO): NO